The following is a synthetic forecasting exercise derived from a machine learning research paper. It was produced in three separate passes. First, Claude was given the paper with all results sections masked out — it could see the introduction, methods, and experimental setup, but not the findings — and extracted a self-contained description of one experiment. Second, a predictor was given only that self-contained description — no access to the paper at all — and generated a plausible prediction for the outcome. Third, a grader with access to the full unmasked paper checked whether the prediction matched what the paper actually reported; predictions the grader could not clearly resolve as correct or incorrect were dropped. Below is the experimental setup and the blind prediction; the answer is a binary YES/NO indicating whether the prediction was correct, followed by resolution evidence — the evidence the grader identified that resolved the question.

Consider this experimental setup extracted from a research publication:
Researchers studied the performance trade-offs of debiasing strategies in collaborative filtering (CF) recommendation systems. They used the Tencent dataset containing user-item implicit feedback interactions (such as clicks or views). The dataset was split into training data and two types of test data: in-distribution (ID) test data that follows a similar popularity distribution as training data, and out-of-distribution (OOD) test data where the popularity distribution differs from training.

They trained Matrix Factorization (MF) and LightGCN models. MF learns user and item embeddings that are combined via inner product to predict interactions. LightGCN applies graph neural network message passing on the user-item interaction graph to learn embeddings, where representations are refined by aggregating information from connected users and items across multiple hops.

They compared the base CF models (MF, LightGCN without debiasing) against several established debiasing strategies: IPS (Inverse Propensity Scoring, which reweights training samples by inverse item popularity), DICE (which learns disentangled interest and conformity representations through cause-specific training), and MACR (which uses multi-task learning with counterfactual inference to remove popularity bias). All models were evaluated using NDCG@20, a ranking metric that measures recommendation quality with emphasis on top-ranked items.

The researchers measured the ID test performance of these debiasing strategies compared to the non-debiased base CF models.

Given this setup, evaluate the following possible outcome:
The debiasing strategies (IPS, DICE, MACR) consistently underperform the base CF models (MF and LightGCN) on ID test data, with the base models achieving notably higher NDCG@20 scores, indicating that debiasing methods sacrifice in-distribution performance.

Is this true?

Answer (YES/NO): YES